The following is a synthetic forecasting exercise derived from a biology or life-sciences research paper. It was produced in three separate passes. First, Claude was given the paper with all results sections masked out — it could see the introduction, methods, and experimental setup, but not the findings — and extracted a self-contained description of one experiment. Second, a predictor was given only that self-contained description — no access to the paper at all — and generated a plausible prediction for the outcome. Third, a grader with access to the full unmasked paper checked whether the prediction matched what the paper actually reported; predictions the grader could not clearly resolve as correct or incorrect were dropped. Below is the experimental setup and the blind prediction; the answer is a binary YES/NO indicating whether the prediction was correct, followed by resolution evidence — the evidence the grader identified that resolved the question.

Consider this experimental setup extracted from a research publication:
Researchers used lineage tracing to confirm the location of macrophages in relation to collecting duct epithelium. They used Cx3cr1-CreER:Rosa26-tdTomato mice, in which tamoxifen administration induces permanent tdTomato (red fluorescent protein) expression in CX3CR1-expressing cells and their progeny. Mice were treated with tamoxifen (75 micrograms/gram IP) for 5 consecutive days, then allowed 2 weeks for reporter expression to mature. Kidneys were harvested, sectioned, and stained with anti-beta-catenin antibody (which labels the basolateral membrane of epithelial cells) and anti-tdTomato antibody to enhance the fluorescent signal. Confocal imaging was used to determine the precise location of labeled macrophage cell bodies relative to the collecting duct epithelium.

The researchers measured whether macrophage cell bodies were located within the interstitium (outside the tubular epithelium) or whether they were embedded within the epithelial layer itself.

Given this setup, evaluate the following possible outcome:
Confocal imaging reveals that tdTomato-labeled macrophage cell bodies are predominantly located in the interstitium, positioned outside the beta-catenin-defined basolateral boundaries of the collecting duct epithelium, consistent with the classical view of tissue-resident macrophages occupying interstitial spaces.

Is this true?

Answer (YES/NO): YES